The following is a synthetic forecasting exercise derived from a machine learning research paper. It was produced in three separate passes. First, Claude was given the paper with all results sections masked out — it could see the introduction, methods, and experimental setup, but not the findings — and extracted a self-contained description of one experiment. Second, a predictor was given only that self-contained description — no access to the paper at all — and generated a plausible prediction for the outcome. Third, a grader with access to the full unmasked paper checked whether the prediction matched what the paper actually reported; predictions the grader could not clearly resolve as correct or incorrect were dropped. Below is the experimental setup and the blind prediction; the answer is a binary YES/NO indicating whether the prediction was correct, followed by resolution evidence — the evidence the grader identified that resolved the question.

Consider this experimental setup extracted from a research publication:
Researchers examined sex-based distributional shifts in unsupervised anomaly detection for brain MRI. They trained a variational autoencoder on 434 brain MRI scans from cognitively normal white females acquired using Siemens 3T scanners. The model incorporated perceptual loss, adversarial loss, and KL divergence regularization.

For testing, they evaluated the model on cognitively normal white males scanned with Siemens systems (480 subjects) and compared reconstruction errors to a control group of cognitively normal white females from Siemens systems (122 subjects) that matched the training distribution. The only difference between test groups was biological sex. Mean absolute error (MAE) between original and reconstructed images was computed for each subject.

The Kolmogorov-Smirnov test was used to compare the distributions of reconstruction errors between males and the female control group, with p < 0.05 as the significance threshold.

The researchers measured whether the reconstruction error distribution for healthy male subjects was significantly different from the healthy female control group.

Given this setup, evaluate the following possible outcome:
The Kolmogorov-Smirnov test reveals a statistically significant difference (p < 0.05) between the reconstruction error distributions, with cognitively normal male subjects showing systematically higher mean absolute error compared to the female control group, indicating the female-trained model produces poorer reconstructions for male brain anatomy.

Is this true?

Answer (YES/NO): YES